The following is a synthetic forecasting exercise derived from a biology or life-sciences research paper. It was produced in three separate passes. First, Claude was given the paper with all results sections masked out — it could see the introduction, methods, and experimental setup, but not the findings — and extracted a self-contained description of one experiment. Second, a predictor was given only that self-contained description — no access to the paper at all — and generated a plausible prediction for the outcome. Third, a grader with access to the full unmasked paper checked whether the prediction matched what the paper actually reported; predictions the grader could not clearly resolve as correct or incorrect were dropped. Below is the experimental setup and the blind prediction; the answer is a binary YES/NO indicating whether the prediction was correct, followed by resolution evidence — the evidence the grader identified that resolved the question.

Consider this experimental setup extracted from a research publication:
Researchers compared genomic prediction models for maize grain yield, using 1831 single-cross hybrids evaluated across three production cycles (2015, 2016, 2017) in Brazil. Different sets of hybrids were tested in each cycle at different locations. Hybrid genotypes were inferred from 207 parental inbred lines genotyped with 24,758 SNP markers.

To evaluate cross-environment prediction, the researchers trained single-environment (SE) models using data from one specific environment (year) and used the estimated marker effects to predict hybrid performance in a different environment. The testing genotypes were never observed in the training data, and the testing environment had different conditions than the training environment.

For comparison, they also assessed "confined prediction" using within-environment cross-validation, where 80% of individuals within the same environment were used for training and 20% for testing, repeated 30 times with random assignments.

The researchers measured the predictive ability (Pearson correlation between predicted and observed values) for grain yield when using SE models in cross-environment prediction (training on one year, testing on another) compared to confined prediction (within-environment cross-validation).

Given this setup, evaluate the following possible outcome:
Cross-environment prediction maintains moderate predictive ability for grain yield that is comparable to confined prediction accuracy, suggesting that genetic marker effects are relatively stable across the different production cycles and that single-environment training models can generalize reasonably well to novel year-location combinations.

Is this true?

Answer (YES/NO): NO